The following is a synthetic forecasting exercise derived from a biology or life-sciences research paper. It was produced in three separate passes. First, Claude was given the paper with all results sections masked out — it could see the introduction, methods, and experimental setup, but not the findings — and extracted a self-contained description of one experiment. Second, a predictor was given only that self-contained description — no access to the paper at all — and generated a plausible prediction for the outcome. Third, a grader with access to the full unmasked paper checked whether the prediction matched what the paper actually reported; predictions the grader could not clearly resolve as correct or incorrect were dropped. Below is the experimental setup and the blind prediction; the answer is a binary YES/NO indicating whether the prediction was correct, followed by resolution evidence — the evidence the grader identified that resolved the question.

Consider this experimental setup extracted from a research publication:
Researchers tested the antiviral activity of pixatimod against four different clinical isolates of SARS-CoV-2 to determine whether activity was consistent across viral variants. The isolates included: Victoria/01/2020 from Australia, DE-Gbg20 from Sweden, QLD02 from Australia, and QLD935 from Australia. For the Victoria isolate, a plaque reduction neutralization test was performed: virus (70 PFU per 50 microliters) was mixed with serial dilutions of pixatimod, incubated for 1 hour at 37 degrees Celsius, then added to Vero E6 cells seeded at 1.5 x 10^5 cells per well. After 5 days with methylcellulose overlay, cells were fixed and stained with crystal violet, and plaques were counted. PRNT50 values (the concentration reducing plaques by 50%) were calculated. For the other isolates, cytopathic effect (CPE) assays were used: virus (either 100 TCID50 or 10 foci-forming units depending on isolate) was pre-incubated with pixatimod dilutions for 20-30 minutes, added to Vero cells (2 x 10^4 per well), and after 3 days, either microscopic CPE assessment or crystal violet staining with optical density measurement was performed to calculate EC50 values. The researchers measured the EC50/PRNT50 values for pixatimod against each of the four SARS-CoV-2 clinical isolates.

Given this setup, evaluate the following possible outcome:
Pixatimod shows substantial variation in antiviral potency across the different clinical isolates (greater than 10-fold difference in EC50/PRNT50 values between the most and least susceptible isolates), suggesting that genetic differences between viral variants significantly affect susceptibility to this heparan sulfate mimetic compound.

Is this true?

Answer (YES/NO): NO